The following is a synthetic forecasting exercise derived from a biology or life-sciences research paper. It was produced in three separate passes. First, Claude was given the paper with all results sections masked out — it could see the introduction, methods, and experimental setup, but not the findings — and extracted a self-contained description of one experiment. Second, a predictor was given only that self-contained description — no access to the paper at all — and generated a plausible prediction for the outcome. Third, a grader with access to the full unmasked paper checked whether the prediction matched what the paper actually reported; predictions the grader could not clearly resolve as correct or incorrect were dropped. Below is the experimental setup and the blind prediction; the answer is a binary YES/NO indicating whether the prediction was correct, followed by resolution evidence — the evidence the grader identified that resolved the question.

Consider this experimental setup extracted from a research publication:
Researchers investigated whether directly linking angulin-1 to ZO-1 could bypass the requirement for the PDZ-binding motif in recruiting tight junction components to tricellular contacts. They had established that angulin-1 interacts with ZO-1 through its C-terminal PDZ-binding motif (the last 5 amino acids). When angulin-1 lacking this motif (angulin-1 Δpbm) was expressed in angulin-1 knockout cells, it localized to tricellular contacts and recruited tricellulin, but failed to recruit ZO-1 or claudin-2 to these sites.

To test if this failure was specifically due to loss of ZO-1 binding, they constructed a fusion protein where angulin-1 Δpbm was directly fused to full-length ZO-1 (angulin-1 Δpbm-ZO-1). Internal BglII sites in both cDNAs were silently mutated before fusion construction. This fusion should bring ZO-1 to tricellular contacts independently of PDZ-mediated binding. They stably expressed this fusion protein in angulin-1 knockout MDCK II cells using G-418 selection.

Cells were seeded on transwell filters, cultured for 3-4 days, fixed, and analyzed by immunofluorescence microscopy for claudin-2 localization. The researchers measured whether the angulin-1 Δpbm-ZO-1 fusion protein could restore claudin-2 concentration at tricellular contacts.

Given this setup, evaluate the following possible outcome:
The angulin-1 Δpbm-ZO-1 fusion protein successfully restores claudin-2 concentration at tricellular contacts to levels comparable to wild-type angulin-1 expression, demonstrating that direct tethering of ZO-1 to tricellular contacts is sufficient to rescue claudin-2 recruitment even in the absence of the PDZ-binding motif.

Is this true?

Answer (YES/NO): YES